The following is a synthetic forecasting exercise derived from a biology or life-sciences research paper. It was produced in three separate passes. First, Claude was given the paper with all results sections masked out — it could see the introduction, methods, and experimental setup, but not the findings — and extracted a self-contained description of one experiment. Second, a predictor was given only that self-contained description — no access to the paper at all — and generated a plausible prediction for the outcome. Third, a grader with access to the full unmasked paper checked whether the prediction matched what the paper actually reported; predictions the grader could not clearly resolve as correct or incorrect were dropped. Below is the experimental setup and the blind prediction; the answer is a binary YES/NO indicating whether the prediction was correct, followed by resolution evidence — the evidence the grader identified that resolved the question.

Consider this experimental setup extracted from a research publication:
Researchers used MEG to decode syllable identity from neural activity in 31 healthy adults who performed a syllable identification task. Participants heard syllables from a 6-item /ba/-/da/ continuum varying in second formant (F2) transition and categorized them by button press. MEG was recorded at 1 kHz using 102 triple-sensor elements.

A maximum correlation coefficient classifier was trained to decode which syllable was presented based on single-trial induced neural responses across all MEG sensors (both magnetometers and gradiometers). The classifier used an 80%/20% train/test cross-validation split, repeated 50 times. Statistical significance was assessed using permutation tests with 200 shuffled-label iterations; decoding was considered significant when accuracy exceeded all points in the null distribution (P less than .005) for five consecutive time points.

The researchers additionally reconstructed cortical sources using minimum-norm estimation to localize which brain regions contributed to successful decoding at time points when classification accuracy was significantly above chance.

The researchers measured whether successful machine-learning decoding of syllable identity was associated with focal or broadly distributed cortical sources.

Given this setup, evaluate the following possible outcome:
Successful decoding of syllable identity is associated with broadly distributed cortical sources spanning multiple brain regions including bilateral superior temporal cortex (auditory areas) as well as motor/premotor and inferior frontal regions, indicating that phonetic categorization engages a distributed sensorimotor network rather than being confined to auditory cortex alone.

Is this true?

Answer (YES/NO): NO